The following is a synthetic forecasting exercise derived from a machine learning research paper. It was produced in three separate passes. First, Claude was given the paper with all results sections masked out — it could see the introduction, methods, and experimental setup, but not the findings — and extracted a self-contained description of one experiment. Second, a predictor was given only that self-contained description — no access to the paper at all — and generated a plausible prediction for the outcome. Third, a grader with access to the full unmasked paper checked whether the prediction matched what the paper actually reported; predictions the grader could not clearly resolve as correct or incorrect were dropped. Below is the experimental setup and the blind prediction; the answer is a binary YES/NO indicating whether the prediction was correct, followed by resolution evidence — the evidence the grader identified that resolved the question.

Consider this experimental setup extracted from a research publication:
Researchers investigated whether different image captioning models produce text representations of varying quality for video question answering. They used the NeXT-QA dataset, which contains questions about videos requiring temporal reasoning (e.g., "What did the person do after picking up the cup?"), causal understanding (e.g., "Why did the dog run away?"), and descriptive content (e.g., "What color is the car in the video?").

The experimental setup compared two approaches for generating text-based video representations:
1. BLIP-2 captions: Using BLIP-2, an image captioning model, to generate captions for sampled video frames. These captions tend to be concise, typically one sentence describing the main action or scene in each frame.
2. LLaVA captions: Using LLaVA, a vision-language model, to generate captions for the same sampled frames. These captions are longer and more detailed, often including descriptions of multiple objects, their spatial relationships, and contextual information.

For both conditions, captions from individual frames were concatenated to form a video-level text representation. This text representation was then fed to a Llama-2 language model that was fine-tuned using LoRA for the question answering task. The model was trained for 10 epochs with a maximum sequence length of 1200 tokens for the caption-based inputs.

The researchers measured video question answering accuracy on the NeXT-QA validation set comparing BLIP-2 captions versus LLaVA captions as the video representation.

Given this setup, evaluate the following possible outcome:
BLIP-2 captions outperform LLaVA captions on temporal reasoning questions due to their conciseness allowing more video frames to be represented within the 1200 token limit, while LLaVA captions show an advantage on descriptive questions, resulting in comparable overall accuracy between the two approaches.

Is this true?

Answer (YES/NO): NO